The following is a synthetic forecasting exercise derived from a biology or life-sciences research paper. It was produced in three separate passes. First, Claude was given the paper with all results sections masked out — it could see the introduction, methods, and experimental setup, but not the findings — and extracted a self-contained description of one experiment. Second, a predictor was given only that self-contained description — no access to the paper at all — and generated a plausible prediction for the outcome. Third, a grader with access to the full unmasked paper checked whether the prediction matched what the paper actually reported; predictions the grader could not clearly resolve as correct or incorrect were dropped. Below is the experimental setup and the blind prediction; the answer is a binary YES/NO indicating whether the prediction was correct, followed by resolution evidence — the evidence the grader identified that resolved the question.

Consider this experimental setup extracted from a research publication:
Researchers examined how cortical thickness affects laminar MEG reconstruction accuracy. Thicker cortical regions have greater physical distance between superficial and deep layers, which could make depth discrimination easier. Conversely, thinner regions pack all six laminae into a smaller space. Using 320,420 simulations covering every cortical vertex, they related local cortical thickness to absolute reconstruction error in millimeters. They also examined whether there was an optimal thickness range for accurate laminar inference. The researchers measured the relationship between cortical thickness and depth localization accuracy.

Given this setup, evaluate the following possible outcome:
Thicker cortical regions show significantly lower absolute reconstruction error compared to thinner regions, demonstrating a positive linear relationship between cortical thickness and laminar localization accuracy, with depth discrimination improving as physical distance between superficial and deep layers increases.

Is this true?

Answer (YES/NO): NO